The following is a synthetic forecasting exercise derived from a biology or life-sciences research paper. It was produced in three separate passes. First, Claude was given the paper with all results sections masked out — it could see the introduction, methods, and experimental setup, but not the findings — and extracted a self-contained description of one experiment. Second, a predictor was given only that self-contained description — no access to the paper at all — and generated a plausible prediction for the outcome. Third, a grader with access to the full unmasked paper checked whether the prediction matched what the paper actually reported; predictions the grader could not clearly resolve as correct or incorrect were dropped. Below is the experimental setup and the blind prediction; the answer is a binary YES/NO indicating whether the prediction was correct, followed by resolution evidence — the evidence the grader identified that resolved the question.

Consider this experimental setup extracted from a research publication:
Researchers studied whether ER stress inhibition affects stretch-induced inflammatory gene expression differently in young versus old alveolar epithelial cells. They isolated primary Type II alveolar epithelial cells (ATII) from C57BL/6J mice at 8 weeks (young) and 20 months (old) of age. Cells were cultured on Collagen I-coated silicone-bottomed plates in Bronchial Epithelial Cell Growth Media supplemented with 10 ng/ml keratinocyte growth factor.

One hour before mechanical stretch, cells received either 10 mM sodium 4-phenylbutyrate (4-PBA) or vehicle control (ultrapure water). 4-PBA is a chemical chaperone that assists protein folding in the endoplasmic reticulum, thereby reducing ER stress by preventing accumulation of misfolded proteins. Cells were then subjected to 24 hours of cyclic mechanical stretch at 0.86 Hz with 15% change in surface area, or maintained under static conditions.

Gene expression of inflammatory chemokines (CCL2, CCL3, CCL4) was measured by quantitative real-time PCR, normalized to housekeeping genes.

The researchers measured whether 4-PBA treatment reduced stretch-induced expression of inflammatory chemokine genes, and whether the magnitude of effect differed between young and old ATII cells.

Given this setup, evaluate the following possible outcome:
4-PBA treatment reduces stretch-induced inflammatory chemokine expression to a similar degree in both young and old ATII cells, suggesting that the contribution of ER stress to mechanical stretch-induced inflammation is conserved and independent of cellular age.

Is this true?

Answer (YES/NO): NO